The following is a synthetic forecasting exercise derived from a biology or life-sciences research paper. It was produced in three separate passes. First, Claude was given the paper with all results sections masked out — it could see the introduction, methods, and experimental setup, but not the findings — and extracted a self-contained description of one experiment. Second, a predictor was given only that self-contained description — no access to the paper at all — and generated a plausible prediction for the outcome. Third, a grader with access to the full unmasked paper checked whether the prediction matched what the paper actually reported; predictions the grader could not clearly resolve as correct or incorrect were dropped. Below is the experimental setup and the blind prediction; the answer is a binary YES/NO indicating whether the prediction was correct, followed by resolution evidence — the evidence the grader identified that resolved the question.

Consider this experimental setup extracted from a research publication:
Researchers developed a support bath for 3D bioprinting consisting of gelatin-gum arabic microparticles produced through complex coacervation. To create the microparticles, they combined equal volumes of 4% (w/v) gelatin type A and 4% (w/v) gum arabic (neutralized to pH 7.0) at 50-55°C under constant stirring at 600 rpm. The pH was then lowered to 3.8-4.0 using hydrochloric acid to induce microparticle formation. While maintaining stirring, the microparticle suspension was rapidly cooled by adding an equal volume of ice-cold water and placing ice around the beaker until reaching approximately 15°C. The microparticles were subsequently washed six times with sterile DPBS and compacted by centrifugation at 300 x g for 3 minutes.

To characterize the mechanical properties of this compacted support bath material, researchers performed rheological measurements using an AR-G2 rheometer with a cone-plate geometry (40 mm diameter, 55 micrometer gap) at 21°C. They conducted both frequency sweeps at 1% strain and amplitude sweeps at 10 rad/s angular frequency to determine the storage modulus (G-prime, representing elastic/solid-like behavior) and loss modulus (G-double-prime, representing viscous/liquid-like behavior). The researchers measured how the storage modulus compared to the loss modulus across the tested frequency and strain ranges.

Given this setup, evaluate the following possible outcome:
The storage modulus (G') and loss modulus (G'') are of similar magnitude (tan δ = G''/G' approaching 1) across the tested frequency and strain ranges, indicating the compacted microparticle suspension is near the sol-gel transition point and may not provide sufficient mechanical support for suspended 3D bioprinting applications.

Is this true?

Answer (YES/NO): NO